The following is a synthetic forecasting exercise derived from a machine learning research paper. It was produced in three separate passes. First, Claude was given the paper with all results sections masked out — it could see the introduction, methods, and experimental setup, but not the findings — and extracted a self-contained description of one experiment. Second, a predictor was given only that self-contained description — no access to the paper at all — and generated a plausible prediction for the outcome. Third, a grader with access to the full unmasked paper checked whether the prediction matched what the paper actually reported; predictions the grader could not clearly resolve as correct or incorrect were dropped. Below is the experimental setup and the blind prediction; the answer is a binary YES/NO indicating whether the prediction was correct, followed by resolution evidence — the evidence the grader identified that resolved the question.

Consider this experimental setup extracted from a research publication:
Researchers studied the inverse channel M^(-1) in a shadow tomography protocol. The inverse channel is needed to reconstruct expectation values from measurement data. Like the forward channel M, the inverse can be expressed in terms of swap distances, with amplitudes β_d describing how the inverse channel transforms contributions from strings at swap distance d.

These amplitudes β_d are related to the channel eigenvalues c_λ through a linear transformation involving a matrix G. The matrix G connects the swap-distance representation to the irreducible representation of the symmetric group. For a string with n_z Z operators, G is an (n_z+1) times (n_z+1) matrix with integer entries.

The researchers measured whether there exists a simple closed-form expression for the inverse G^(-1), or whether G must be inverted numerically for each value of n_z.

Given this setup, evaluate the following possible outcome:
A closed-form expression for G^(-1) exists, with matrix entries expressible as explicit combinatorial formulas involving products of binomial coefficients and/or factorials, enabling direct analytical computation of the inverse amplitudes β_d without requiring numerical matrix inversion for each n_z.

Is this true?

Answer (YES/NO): NO